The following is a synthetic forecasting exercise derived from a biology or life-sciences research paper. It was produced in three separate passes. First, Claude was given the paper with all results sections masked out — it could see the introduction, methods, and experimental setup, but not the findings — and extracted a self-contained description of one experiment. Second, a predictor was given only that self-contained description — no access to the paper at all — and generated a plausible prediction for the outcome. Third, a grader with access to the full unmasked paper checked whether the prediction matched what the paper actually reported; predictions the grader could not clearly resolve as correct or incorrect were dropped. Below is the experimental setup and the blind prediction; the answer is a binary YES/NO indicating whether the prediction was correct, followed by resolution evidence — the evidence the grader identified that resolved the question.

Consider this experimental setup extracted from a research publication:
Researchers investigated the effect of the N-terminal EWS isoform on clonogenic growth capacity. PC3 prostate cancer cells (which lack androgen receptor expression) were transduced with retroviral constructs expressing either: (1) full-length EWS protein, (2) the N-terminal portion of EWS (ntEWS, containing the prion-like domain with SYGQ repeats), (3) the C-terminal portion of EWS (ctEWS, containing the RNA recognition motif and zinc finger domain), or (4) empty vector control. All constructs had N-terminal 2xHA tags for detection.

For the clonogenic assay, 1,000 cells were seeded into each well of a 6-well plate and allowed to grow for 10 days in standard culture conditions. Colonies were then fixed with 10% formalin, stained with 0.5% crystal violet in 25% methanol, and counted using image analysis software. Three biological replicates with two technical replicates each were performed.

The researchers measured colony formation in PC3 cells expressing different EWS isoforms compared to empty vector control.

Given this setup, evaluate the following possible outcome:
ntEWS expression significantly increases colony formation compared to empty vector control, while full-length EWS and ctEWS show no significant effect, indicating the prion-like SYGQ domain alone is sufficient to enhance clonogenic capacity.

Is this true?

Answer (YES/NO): NO